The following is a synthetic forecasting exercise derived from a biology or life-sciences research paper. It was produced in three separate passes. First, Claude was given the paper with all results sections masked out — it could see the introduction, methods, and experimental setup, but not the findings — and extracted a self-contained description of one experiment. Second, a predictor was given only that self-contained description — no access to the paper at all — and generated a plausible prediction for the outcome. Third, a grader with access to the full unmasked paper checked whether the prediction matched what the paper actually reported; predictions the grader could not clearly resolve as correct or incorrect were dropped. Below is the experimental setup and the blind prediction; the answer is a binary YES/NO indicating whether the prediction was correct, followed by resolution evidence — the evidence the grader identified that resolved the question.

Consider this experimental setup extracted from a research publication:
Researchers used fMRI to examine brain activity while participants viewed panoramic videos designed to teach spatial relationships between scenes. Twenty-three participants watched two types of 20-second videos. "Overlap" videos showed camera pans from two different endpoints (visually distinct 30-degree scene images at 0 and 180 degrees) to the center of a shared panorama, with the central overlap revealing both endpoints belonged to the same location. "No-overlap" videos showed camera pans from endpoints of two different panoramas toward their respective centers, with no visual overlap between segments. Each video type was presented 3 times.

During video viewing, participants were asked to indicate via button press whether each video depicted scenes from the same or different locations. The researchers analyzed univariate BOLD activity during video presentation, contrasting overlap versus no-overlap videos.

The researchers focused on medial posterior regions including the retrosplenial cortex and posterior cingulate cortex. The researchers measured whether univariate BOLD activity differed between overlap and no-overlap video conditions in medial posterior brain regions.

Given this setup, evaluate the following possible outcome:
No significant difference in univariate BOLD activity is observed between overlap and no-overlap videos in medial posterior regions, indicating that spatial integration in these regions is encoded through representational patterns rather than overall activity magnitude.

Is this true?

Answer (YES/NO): NO